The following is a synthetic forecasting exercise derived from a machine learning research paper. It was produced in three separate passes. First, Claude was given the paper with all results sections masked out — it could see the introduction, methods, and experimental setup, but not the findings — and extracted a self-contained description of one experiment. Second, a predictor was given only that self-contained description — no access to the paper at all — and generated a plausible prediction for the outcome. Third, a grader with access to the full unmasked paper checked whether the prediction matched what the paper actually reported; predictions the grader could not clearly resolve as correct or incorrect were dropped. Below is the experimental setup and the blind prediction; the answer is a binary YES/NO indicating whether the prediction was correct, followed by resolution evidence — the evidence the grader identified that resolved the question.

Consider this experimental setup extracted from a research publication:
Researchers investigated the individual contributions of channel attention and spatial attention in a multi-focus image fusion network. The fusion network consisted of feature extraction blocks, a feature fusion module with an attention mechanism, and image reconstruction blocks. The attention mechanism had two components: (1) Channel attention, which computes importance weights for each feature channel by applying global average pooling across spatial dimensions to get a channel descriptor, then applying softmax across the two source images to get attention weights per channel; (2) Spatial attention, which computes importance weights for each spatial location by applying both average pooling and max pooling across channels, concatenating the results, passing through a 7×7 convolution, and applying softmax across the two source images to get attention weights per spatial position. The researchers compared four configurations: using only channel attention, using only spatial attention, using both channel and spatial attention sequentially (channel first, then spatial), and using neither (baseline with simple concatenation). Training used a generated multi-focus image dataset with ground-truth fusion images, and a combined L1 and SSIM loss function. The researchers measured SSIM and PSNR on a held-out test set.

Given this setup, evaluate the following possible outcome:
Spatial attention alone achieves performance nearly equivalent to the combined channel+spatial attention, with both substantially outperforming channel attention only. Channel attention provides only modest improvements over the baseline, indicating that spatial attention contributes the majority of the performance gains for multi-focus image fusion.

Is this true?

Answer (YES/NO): NO